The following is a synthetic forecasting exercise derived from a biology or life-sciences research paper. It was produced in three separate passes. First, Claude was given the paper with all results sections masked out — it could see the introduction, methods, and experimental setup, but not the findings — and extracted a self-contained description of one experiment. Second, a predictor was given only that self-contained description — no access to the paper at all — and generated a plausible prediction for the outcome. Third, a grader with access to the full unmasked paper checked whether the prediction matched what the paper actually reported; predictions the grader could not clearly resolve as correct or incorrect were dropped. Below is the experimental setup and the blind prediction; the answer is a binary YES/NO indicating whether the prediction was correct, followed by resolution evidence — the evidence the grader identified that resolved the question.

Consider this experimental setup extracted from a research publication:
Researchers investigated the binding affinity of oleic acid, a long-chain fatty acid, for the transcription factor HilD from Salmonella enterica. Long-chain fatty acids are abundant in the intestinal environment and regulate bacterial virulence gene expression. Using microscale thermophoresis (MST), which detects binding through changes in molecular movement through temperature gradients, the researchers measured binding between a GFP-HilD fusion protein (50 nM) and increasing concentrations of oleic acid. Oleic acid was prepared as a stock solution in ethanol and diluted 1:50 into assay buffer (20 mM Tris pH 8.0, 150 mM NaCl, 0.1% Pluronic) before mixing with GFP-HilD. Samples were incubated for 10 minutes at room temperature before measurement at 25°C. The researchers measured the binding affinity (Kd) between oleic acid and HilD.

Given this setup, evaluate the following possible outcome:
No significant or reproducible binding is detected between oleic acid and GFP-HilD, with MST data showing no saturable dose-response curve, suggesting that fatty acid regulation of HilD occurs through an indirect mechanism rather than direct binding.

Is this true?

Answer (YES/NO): NO